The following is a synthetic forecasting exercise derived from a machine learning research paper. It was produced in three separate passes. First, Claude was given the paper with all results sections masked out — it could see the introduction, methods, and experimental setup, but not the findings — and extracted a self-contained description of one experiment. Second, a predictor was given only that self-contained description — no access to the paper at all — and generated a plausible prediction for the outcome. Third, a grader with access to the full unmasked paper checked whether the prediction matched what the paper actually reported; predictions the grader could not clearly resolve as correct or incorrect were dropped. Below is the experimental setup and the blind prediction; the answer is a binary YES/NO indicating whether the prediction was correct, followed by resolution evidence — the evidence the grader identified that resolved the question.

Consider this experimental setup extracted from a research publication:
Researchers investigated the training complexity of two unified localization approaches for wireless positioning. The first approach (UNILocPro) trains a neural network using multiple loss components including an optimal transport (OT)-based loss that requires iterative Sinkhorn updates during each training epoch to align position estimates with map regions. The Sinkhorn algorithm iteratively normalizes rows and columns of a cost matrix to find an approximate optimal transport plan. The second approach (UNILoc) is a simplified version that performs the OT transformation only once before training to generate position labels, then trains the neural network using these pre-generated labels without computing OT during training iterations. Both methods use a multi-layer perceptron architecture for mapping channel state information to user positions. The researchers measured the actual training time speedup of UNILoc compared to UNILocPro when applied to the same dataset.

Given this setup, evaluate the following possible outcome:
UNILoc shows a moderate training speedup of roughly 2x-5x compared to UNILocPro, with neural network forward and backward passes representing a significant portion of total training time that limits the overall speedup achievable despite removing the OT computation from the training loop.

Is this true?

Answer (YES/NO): YES